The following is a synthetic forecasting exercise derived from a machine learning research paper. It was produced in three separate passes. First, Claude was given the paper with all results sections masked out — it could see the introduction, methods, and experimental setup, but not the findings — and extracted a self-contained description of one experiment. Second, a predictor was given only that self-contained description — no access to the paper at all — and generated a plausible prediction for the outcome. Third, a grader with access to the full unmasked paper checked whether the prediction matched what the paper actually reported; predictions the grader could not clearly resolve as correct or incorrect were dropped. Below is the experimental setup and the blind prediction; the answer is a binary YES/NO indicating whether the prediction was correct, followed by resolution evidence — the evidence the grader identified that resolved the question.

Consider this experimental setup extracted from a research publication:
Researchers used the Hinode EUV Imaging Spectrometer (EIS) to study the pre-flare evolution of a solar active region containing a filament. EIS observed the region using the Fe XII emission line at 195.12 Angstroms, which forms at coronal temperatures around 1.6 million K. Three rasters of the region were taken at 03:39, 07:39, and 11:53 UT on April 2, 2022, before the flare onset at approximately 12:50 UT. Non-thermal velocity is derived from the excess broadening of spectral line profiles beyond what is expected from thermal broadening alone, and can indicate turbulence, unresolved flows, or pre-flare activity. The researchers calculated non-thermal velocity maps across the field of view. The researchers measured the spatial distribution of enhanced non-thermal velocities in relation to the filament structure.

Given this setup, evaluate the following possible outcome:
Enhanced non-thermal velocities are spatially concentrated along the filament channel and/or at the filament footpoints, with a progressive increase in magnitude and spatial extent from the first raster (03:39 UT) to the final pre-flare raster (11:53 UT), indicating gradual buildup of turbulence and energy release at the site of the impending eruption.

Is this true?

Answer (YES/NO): NO